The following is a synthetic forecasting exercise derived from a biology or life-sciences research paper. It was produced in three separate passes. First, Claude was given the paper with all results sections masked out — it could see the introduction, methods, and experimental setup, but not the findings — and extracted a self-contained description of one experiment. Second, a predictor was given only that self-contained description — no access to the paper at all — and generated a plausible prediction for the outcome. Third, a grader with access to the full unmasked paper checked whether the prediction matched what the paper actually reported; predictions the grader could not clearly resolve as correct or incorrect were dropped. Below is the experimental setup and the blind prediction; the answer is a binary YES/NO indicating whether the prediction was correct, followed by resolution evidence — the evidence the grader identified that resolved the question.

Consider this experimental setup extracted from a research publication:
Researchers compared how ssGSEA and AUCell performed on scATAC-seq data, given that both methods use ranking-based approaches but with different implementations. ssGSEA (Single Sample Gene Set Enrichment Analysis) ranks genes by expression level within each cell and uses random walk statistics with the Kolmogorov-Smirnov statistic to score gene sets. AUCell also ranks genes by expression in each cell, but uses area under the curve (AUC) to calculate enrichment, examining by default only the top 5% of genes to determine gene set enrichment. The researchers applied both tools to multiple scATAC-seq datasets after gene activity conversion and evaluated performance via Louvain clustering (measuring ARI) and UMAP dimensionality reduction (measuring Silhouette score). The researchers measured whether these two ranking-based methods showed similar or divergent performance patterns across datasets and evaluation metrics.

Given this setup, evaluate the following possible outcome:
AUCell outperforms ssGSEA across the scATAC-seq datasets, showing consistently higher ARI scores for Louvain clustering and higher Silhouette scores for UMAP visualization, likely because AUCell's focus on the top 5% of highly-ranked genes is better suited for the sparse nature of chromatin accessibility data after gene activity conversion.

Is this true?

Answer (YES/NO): NO